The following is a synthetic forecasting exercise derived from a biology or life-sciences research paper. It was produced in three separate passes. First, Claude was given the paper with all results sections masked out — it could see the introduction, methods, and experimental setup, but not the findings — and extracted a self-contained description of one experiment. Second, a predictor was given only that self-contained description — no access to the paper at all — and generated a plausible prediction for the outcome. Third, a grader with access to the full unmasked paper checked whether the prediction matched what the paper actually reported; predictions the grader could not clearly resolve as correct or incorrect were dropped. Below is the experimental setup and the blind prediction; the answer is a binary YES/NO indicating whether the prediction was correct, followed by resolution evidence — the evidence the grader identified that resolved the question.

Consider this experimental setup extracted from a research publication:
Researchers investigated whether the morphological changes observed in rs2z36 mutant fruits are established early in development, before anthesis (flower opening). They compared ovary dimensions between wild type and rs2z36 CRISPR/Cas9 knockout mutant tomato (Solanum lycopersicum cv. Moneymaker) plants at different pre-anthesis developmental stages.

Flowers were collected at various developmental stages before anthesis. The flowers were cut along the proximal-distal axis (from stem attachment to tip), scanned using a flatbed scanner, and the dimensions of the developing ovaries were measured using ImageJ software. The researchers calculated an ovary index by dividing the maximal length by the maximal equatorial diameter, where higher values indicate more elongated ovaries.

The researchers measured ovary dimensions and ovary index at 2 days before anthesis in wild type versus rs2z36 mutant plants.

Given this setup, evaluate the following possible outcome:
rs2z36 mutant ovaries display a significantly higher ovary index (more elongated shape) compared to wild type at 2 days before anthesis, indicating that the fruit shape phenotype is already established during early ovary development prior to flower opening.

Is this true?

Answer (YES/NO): YES